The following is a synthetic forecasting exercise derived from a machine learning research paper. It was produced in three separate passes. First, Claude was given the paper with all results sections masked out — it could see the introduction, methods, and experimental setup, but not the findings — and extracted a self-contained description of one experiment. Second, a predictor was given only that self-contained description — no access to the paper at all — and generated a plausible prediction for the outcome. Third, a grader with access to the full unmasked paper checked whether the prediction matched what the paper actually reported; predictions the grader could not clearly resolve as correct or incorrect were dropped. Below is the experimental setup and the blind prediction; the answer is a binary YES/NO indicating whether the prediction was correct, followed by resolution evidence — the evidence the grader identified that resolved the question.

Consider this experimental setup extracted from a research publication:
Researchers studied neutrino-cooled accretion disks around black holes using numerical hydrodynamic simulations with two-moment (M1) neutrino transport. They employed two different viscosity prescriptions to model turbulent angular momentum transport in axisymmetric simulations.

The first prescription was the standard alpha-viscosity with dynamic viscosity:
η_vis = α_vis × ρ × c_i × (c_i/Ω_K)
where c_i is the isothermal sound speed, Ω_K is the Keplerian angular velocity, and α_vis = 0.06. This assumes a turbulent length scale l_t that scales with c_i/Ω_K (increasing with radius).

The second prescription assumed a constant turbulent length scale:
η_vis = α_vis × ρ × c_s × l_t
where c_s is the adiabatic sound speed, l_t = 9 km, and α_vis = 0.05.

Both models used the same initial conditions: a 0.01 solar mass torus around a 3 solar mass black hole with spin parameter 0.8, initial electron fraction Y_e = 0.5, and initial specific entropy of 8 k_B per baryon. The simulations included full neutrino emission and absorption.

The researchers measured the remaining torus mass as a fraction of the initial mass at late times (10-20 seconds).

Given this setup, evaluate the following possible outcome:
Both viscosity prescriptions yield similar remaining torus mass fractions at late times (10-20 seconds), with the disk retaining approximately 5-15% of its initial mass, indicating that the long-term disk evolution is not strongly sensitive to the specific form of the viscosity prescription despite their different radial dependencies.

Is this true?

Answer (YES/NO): NO